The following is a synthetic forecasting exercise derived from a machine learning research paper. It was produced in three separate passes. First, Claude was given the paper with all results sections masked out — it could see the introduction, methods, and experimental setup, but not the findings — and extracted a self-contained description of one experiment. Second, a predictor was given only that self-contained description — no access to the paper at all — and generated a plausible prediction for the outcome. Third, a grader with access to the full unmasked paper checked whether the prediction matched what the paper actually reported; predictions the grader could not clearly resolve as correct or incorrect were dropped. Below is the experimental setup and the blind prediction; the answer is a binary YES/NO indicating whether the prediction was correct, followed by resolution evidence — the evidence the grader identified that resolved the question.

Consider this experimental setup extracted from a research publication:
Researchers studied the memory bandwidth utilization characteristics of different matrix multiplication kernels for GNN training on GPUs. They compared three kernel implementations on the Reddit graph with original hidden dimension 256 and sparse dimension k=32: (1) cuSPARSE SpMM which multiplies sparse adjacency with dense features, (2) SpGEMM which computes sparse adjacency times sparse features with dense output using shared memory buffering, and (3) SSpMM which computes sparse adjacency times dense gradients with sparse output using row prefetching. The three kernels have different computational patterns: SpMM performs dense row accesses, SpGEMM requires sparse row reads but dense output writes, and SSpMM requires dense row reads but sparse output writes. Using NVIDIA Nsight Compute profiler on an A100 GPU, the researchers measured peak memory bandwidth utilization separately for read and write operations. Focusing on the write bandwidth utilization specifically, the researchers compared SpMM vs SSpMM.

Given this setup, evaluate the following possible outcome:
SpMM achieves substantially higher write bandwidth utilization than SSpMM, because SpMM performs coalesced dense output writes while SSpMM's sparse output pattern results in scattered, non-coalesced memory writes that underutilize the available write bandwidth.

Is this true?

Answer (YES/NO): NO